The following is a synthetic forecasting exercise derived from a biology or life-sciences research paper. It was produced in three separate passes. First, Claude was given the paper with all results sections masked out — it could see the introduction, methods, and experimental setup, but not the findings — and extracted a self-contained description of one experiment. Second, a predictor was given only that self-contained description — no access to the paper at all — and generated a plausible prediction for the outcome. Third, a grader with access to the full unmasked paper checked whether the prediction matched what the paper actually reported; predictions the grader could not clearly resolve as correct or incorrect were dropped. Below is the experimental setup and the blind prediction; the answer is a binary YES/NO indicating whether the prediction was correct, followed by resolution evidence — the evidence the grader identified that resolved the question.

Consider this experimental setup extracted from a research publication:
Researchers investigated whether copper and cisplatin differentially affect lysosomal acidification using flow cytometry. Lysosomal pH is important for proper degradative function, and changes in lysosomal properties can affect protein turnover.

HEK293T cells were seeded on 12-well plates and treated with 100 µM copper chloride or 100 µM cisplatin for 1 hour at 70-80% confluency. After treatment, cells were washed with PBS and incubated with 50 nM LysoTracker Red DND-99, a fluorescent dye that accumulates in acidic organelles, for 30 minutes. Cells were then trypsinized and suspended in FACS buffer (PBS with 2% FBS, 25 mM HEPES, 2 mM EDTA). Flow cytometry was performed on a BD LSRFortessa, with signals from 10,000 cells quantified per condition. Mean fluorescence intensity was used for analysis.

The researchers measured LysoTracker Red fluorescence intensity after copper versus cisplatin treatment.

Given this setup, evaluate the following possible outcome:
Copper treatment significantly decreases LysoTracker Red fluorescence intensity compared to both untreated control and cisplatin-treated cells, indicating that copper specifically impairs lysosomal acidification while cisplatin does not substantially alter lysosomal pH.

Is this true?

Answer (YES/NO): NO